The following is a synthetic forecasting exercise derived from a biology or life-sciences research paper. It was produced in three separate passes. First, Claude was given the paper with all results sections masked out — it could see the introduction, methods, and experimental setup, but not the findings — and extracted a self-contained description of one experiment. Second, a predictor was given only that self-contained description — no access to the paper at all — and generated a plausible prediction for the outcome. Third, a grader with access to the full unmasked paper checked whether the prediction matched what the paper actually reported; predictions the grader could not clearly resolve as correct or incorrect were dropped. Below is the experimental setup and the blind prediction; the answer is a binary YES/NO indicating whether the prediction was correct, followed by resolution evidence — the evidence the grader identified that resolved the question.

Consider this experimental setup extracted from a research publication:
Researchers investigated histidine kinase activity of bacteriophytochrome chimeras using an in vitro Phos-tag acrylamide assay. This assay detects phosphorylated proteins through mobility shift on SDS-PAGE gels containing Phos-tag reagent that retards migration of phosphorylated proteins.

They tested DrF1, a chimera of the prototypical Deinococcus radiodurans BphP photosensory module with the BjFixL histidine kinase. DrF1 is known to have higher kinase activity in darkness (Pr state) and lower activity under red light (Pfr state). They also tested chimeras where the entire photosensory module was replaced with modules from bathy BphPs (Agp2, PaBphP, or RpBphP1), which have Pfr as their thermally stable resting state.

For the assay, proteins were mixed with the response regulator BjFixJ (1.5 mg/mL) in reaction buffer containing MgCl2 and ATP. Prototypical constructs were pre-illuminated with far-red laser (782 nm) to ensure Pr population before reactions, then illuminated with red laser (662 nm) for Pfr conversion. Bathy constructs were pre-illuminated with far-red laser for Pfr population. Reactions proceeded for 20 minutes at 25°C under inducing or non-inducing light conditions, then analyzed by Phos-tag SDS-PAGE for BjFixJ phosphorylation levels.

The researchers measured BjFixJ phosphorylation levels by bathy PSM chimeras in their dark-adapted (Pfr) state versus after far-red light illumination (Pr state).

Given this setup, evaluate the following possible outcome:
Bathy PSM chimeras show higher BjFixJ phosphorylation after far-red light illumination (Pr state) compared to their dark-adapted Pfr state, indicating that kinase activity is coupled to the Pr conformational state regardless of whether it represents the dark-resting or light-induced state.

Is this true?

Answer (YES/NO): NO